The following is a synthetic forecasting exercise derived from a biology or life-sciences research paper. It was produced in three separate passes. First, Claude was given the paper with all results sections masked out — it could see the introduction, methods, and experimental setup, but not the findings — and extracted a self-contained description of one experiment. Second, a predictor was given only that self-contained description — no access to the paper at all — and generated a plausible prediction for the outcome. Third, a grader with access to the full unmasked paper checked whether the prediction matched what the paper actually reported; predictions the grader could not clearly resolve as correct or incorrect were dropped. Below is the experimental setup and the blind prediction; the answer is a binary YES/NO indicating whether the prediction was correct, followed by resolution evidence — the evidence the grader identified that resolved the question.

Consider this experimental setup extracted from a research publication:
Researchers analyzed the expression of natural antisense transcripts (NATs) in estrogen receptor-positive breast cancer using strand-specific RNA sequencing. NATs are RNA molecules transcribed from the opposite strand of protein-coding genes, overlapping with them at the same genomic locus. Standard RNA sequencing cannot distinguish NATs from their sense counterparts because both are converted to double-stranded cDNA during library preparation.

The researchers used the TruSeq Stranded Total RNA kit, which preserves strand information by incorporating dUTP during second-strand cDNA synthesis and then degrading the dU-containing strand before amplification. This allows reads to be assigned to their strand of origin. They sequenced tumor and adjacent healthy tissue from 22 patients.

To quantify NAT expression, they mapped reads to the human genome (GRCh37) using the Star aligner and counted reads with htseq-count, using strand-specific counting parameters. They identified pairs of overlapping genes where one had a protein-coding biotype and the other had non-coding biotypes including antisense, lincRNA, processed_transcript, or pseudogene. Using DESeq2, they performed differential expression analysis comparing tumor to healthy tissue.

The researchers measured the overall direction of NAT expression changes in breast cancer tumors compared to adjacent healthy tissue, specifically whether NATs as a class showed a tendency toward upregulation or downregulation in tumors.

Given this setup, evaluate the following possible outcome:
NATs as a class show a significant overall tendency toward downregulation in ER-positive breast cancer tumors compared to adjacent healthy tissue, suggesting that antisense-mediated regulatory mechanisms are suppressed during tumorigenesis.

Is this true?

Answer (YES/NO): NO